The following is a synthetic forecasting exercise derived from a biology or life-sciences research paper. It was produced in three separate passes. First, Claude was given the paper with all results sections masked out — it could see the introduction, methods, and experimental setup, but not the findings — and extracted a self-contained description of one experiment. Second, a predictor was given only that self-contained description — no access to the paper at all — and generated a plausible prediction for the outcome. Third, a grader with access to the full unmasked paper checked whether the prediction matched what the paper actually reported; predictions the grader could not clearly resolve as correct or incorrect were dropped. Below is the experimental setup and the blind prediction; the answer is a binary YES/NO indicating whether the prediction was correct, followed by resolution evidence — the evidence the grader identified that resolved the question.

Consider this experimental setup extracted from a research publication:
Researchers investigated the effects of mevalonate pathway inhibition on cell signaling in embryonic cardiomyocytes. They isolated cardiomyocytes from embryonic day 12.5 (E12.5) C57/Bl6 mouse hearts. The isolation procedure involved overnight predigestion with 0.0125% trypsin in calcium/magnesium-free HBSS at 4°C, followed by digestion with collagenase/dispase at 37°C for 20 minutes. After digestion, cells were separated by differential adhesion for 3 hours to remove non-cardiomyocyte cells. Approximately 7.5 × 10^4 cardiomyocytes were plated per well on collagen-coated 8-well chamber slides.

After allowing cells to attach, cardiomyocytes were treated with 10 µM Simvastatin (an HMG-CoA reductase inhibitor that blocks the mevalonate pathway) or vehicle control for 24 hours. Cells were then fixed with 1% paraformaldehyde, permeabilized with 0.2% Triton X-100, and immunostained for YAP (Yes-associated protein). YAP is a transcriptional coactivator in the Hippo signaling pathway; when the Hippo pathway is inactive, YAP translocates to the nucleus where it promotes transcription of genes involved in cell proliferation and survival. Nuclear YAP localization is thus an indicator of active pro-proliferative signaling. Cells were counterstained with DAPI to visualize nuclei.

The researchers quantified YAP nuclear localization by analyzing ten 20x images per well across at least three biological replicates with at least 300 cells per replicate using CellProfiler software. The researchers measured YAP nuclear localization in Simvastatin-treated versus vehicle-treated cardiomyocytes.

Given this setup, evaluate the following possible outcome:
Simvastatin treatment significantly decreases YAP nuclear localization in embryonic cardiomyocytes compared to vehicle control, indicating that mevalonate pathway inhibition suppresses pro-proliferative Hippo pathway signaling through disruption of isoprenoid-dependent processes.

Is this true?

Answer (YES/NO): YES